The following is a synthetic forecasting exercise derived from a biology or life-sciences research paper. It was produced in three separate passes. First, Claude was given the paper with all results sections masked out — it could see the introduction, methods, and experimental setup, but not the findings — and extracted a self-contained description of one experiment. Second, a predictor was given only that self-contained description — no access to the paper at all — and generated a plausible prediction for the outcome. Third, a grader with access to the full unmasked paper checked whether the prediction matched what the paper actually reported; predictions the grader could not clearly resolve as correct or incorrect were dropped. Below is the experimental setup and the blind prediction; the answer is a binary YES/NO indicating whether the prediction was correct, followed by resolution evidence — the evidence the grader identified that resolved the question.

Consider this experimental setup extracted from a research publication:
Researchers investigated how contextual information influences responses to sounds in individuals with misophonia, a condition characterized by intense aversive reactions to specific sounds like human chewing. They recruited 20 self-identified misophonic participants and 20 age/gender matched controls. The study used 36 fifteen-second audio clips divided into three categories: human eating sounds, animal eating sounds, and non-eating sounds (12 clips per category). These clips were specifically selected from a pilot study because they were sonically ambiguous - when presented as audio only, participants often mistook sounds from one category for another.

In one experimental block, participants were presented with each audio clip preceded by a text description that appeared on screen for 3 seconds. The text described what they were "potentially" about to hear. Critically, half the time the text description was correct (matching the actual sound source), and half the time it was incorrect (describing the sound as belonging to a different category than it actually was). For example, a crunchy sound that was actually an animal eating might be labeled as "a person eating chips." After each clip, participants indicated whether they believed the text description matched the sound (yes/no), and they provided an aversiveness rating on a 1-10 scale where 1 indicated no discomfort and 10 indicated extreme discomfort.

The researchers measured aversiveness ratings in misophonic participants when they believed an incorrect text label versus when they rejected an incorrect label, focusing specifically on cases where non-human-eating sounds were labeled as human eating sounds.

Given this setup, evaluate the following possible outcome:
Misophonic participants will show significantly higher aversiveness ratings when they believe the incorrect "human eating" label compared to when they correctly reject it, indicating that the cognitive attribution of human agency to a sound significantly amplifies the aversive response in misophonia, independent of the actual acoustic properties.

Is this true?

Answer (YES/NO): YES